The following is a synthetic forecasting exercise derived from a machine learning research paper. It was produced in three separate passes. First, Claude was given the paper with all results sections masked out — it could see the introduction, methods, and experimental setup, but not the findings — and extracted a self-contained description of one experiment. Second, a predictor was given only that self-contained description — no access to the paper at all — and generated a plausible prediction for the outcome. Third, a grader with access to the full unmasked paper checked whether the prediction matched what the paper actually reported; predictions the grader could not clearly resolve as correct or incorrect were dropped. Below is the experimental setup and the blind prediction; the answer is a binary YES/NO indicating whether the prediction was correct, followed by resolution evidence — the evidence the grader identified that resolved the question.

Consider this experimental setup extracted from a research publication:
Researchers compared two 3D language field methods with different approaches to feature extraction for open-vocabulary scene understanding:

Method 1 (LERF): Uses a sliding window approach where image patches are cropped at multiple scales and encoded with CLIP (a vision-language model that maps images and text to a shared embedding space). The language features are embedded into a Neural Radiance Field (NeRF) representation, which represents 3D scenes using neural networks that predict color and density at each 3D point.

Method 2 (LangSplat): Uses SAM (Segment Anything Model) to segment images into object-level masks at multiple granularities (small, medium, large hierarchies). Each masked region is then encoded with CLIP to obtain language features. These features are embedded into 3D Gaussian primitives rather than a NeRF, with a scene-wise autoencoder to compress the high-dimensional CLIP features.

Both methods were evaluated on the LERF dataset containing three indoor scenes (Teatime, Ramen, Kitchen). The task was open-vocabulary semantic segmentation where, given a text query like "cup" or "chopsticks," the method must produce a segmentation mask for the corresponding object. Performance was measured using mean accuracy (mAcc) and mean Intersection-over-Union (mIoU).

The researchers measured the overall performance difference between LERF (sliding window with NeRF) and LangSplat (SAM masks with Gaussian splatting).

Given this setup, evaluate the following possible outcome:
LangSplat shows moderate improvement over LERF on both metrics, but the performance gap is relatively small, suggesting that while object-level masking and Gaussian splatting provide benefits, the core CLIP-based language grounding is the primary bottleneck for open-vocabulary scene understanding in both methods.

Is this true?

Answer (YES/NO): NO